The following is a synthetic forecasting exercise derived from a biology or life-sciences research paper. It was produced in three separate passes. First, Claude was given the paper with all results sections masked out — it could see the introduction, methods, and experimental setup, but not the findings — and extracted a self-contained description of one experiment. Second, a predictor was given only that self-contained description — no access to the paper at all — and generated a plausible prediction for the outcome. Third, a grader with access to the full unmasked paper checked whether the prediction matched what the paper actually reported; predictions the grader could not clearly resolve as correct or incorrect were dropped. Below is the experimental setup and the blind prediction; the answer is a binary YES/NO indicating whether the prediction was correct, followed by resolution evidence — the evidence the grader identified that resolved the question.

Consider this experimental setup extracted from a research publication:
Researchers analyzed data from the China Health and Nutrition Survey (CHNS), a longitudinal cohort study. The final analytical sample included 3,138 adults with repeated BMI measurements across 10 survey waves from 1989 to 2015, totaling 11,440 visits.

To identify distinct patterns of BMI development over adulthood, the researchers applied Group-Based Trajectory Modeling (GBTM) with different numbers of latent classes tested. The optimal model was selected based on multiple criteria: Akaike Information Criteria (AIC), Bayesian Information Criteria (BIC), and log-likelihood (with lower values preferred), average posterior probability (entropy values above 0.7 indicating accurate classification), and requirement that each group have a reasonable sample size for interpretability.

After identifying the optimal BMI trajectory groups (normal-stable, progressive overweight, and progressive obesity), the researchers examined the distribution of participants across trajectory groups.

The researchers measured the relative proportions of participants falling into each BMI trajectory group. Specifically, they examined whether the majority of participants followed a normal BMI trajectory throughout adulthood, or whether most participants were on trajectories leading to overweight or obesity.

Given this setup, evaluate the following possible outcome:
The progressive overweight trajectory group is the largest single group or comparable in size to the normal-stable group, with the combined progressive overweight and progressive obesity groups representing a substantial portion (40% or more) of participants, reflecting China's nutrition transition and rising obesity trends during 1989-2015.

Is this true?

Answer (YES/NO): NO